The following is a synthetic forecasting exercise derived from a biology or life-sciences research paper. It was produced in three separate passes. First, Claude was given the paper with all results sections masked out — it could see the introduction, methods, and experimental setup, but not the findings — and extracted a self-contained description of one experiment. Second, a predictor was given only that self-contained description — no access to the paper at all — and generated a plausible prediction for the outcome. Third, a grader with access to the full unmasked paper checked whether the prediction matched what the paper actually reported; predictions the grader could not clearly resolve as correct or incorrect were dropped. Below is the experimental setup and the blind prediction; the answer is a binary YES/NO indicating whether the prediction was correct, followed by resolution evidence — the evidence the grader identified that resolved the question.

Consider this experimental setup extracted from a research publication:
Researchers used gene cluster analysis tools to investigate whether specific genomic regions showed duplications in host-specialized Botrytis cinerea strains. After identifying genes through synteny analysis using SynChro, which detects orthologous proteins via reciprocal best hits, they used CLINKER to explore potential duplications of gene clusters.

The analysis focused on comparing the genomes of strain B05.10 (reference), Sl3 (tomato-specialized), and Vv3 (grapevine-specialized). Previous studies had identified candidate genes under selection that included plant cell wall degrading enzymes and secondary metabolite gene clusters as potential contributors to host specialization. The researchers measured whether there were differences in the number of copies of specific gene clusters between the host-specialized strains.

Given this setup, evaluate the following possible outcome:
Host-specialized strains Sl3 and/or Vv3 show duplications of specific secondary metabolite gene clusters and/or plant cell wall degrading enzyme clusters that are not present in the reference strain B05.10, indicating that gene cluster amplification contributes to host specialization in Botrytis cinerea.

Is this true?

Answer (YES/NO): NO